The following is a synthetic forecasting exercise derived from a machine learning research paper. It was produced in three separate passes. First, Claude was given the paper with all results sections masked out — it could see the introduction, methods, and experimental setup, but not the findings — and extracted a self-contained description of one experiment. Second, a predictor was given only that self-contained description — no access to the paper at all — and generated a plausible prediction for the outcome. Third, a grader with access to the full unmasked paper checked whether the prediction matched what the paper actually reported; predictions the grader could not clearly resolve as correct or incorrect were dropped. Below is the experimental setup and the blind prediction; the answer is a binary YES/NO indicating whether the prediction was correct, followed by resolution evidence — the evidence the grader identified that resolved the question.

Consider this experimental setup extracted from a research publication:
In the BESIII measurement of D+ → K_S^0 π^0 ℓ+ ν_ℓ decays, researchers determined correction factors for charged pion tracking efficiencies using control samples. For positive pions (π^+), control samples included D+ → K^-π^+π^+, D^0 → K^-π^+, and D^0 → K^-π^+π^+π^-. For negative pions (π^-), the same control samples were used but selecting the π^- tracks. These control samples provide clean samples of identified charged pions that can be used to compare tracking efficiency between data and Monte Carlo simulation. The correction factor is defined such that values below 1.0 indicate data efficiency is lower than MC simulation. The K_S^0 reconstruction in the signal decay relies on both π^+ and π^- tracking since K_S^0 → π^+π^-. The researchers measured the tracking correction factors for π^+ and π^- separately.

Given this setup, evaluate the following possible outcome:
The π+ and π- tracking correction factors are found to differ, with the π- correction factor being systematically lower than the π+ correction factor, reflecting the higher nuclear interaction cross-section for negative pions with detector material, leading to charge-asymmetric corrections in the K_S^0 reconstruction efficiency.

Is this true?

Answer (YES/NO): NO